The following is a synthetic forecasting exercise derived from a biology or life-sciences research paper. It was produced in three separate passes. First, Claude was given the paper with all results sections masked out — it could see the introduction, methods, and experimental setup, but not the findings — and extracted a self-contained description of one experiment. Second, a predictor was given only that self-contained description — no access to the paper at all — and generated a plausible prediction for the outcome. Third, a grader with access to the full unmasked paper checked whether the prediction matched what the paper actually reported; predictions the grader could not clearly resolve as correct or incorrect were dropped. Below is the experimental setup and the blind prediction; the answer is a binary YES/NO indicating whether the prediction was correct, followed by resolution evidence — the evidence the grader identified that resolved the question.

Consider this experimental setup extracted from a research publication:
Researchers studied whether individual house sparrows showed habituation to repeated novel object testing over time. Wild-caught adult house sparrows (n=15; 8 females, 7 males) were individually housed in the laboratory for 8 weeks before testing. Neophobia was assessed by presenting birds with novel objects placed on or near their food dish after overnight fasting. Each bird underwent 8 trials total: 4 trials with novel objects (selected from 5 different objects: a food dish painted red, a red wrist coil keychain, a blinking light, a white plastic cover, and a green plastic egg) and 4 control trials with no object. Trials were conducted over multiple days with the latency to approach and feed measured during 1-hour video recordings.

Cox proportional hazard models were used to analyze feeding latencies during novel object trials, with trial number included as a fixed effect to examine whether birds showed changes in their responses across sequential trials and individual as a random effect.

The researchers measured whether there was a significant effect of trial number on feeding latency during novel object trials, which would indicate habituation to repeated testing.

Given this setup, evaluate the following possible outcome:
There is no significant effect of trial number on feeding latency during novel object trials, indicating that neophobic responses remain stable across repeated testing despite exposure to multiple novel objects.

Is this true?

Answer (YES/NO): YES